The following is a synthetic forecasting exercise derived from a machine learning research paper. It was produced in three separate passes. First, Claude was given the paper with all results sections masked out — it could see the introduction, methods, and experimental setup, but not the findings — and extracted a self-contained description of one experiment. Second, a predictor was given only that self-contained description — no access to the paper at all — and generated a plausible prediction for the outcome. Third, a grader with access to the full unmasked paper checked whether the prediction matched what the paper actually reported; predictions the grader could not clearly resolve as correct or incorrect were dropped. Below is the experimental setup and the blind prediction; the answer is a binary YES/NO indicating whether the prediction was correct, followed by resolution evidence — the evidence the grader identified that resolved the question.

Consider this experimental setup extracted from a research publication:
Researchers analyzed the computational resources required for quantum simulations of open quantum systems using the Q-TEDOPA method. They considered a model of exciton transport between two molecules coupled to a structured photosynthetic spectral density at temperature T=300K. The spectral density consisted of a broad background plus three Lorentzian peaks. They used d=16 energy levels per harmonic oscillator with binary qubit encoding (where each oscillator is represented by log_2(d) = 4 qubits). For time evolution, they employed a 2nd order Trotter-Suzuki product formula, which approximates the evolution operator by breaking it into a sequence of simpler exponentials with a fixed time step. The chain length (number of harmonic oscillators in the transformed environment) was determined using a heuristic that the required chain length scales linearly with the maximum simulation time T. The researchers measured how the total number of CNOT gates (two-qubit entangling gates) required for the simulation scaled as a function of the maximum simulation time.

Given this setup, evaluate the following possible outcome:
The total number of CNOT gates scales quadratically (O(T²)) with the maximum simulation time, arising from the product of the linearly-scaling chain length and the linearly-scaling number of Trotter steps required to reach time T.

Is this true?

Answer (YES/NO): YES